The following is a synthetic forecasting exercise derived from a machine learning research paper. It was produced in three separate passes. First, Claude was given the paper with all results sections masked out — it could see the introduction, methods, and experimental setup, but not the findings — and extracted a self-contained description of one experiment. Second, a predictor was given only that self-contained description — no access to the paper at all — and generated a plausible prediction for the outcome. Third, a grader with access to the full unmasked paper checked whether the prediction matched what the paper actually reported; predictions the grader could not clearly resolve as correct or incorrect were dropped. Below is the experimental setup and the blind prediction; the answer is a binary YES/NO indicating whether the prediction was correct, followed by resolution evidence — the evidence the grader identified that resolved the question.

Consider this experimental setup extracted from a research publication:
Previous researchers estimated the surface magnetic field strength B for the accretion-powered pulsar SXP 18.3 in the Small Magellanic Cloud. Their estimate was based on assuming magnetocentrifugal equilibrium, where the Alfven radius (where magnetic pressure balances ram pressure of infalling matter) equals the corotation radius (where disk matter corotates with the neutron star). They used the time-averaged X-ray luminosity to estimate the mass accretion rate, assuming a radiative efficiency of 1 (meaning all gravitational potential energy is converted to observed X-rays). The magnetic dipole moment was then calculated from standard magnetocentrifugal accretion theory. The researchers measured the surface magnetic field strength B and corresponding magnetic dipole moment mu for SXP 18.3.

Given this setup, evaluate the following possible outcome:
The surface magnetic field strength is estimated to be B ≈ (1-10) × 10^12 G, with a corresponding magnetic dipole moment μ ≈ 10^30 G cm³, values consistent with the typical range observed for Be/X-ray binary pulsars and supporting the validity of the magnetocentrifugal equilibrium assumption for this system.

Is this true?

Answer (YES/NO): YES